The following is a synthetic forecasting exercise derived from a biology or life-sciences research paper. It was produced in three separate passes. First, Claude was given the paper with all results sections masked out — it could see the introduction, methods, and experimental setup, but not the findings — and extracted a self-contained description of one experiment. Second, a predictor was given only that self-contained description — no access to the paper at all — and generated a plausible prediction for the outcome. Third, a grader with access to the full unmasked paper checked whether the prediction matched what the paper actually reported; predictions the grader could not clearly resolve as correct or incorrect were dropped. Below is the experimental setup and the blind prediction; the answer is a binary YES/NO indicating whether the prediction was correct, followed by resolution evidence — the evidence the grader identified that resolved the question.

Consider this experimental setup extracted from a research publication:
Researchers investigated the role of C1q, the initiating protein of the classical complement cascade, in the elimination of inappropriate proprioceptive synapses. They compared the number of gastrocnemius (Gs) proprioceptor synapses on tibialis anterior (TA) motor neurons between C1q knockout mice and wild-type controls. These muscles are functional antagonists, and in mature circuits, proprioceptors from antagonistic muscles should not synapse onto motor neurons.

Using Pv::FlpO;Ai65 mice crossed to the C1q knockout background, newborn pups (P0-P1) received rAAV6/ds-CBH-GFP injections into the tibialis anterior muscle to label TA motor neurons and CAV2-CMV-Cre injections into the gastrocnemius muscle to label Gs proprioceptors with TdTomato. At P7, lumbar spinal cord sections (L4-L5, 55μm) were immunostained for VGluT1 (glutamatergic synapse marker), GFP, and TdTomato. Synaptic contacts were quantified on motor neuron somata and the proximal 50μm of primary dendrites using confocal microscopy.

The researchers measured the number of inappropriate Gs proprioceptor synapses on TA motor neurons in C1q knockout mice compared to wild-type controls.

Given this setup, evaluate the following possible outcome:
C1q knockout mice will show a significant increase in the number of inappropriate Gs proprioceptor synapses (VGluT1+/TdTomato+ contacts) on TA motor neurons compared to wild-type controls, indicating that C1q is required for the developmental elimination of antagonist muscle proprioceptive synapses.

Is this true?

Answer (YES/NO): YES